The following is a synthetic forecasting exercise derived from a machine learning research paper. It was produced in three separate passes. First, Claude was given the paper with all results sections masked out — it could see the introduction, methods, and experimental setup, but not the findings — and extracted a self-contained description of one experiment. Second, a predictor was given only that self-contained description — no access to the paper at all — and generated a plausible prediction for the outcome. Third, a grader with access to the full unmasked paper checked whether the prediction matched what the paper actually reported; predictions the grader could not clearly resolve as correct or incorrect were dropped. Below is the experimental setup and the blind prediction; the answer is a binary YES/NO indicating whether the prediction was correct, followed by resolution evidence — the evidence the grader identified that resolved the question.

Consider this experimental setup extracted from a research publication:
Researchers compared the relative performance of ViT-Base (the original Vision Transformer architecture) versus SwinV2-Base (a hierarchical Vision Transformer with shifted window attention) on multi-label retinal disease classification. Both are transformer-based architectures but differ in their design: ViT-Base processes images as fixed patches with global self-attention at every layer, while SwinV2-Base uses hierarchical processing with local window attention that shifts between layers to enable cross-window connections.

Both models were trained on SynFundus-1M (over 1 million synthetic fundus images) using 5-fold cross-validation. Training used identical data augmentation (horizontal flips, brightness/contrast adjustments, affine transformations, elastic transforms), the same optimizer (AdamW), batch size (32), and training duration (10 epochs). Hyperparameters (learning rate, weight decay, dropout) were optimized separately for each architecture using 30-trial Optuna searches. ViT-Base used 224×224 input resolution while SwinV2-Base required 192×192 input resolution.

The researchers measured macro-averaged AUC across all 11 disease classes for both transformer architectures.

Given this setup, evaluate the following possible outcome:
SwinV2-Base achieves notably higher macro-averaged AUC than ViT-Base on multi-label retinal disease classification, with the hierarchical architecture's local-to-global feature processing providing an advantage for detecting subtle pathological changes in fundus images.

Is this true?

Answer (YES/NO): NO